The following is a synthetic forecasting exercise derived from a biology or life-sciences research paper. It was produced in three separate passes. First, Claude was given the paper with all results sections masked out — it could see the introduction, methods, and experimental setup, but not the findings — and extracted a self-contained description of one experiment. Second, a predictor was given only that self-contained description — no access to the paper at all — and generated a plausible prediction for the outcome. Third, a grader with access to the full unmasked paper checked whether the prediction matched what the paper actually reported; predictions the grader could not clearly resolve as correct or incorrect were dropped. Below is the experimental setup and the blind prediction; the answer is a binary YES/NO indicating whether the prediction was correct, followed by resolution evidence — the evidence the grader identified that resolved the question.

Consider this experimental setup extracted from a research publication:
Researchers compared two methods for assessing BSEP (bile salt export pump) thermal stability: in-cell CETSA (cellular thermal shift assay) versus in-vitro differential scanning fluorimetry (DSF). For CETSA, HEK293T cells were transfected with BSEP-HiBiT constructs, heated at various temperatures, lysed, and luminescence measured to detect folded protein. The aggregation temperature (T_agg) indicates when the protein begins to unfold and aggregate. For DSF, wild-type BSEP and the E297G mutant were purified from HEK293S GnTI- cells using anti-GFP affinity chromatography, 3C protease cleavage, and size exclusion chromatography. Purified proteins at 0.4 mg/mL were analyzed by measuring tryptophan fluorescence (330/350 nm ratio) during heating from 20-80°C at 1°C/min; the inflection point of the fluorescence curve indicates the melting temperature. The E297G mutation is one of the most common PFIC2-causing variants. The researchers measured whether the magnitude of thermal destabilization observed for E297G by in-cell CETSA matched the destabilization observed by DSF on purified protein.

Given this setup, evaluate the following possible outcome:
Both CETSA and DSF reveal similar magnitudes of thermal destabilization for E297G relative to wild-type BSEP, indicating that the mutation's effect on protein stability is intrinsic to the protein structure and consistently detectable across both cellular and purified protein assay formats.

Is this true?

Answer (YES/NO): YES